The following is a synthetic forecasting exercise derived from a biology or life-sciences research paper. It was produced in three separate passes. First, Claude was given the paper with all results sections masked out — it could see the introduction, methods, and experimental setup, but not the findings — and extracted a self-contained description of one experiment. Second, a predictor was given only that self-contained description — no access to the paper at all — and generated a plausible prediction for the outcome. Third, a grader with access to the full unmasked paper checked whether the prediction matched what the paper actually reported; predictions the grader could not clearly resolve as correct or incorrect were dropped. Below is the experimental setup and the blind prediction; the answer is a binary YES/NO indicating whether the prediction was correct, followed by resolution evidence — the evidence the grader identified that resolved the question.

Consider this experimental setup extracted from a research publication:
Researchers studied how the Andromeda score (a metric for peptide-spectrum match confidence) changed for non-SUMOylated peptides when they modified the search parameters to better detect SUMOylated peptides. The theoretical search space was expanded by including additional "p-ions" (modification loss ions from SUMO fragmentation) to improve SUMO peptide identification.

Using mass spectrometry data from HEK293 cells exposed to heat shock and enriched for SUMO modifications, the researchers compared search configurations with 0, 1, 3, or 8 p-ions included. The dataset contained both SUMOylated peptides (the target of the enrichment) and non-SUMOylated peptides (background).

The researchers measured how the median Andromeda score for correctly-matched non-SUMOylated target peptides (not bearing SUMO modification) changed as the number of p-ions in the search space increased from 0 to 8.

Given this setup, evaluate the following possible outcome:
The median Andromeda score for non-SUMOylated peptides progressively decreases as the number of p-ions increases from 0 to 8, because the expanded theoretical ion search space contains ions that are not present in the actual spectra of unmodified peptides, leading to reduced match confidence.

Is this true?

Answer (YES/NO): NO